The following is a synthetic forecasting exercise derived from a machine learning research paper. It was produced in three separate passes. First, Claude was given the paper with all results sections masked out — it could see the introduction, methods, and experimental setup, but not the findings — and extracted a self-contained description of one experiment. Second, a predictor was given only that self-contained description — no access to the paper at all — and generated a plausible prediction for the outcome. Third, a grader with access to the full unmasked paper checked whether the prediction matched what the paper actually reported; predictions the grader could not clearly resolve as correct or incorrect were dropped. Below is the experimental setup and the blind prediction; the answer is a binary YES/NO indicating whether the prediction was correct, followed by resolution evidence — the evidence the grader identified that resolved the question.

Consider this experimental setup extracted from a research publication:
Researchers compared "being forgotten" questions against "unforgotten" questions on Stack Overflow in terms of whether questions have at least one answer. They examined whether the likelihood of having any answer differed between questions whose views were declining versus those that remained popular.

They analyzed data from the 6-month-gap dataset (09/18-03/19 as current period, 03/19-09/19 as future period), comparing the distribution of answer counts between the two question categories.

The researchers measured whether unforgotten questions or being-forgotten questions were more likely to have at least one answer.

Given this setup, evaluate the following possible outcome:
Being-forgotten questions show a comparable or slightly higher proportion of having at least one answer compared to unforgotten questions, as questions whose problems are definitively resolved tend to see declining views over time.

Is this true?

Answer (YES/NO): NO